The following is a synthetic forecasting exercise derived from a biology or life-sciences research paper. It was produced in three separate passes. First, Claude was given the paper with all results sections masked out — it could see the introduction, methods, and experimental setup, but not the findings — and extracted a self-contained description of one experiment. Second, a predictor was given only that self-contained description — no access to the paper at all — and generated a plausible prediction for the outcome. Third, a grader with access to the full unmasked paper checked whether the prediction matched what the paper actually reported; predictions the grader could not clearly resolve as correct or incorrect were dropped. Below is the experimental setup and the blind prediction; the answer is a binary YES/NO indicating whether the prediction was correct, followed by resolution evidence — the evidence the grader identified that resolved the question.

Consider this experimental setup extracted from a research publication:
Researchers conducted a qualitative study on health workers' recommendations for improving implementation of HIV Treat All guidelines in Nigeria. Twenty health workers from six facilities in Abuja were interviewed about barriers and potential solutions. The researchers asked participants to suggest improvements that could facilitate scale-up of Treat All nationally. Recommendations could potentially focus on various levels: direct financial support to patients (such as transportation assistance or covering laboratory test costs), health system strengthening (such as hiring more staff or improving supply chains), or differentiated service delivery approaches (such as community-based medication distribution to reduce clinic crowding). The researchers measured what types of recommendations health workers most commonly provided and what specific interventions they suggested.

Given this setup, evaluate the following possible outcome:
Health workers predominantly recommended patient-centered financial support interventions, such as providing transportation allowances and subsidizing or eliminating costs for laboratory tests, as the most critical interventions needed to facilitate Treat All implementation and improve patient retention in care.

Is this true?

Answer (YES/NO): NO